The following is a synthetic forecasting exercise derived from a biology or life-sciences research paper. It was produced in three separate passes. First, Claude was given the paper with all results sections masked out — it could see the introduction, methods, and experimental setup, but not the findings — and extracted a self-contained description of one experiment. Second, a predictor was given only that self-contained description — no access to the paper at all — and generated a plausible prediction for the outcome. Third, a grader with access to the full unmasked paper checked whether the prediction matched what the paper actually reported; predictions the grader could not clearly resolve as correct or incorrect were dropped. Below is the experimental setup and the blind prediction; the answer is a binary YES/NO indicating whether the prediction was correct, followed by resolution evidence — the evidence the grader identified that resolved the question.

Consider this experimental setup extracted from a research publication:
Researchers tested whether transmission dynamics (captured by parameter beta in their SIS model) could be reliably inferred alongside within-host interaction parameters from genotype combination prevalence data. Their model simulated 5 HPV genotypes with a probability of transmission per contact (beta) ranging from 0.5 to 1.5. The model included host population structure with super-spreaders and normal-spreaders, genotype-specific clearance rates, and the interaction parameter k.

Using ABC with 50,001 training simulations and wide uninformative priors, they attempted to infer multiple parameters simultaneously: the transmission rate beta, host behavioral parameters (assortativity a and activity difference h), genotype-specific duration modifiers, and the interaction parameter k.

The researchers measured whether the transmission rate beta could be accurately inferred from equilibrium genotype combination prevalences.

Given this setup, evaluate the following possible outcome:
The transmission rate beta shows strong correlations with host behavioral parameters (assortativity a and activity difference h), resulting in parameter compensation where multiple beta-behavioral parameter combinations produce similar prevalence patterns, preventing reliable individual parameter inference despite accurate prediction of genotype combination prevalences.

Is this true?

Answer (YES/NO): NO